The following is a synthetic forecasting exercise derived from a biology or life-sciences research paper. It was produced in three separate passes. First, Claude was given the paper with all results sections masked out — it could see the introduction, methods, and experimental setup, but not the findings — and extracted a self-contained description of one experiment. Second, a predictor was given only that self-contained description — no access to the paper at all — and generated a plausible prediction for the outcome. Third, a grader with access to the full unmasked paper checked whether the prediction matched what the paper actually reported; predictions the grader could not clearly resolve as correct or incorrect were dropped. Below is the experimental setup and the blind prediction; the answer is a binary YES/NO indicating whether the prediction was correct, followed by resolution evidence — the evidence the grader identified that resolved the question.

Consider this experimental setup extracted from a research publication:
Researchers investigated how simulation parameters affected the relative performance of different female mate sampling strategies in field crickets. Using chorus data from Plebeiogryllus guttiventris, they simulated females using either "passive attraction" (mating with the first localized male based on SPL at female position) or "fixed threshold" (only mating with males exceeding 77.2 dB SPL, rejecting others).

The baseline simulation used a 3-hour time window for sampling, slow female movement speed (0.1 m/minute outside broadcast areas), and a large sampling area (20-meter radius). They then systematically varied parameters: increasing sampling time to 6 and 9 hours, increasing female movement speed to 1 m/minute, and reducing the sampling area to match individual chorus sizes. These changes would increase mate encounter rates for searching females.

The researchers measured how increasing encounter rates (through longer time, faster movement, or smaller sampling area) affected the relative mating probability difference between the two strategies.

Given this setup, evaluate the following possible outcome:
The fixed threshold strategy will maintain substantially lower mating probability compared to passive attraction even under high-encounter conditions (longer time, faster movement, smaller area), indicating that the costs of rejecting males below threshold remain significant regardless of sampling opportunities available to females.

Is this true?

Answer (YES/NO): YES